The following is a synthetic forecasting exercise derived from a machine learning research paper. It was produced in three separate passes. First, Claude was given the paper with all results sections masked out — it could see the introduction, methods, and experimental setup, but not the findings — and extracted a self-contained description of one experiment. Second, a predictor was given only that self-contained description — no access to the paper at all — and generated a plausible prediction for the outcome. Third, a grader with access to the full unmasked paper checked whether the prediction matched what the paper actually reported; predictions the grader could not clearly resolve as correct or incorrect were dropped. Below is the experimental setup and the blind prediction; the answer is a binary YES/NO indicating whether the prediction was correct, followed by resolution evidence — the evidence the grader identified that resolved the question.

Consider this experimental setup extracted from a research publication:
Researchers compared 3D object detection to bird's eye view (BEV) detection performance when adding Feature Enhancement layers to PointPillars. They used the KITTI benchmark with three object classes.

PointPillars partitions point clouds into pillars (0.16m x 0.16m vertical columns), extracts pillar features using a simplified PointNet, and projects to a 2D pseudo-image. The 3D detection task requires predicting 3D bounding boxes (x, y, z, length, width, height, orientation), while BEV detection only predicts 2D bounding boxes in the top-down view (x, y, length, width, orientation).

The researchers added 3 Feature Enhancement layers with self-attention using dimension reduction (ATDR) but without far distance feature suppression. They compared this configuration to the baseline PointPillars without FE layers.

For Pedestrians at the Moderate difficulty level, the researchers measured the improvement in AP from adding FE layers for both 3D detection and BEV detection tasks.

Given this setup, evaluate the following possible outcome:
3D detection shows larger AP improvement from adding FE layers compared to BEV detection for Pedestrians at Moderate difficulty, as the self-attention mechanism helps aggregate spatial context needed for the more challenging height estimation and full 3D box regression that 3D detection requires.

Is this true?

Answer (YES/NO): NO